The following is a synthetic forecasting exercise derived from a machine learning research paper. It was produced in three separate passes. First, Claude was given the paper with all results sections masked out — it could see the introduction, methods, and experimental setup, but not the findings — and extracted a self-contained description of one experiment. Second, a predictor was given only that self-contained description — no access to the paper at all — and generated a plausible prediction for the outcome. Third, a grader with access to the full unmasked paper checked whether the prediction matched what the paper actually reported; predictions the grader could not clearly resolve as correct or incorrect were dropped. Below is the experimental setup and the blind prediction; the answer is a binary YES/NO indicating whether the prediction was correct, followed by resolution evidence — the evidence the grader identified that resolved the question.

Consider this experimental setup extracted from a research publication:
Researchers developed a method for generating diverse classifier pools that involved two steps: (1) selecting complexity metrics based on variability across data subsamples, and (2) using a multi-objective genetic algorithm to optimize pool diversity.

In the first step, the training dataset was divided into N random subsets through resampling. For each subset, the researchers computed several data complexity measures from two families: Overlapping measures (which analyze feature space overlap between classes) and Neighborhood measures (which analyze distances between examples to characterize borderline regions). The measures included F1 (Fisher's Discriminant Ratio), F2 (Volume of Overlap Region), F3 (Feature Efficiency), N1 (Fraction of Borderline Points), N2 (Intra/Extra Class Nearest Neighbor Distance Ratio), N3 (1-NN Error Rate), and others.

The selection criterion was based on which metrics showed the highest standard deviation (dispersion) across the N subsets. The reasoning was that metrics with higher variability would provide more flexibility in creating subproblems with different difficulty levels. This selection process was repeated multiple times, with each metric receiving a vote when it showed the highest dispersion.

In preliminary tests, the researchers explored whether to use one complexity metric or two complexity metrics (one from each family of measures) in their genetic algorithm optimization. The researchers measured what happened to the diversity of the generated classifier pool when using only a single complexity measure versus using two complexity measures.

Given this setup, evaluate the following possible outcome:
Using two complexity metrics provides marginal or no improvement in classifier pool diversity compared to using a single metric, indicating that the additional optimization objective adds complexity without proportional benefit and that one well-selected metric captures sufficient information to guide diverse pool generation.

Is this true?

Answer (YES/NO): NO